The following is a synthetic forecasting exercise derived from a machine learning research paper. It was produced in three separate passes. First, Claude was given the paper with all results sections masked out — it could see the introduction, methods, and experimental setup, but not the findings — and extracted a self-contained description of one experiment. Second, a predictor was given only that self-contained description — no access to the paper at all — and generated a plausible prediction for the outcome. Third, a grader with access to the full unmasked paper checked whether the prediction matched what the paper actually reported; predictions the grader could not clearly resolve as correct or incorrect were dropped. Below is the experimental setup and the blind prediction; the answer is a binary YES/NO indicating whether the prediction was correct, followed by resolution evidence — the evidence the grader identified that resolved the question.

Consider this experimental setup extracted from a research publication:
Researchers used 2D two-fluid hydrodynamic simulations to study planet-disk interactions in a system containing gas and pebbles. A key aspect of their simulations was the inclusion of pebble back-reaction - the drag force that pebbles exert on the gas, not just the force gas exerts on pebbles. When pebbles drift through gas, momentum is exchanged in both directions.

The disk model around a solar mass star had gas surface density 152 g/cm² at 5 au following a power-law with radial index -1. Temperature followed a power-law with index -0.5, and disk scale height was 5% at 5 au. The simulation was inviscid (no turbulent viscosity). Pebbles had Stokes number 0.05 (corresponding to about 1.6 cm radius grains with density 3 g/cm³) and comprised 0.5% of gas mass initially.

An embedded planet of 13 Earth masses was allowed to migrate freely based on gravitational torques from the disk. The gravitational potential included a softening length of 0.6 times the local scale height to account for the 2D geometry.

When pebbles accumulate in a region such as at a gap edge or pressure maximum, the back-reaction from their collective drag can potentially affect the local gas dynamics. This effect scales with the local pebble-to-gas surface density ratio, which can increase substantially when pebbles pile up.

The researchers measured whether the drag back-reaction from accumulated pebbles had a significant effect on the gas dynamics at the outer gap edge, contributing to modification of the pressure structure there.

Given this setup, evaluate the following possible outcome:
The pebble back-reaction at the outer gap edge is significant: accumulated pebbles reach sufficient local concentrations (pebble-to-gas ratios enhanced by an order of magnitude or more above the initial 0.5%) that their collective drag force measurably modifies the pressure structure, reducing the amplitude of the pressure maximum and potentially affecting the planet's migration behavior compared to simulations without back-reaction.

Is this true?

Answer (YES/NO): YES